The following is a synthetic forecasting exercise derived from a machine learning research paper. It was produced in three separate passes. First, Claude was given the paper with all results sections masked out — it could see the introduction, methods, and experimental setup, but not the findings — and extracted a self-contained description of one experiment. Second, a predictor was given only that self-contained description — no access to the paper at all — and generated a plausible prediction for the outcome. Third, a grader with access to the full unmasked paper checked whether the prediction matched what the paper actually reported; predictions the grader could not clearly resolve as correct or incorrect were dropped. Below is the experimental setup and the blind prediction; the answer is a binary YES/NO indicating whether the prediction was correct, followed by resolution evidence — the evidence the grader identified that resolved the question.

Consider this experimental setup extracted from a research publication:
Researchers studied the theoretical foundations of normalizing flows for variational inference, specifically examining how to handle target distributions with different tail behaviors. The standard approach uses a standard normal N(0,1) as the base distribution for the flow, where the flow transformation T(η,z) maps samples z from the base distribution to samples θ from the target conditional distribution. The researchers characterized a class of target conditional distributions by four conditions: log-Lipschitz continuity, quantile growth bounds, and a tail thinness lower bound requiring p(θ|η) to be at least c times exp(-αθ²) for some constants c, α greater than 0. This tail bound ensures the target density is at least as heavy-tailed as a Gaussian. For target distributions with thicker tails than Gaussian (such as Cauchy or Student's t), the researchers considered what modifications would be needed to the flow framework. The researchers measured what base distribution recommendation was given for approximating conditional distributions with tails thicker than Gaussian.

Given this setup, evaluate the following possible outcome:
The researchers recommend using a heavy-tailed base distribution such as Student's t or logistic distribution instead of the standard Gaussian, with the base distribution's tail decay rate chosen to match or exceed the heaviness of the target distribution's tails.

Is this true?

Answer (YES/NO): NO